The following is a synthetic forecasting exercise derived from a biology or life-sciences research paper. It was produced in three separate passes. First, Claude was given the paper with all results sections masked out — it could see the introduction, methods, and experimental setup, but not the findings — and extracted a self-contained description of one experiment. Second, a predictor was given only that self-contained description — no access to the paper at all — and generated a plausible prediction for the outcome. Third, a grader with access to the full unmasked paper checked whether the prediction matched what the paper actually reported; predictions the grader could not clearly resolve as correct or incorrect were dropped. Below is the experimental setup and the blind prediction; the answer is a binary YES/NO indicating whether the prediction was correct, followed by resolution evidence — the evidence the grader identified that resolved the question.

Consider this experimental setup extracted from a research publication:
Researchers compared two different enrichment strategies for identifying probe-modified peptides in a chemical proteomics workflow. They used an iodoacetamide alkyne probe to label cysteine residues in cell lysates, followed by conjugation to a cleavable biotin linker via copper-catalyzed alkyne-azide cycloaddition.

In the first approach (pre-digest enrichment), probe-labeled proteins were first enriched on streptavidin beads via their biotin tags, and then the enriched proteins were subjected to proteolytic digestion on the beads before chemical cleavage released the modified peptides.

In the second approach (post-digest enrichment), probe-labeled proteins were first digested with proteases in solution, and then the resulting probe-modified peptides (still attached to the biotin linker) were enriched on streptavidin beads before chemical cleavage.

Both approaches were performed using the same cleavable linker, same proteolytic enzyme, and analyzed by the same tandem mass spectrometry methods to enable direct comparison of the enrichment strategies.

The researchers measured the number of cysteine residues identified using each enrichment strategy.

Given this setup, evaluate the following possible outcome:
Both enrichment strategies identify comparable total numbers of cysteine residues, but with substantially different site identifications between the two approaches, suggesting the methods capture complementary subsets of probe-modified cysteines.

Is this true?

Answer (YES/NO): NO